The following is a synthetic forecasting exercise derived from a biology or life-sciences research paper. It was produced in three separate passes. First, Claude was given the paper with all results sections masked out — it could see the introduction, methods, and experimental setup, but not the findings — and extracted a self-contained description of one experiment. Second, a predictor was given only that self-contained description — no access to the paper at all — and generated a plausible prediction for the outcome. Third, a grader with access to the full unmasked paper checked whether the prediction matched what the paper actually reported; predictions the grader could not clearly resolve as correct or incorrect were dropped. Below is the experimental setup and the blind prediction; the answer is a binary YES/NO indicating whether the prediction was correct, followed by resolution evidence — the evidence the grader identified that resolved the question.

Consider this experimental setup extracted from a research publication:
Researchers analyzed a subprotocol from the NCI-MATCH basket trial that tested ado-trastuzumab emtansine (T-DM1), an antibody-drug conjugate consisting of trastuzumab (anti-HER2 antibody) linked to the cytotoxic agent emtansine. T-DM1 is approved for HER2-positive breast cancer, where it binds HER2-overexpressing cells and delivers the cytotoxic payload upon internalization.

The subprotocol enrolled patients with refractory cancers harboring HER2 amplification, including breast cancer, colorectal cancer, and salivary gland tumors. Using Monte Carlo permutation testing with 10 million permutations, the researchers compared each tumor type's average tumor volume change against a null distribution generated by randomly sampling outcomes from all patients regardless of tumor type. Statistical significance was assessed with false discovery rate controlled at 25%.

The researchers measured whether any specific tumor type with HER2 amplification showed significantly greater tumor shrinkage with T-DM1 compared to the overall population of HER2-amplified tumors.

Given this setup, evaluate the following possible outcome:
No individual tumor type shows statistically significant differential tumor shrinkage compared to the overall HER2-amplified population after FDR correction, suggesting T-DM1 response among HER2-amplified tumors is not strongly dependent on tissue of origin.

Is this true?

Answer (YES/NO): YES